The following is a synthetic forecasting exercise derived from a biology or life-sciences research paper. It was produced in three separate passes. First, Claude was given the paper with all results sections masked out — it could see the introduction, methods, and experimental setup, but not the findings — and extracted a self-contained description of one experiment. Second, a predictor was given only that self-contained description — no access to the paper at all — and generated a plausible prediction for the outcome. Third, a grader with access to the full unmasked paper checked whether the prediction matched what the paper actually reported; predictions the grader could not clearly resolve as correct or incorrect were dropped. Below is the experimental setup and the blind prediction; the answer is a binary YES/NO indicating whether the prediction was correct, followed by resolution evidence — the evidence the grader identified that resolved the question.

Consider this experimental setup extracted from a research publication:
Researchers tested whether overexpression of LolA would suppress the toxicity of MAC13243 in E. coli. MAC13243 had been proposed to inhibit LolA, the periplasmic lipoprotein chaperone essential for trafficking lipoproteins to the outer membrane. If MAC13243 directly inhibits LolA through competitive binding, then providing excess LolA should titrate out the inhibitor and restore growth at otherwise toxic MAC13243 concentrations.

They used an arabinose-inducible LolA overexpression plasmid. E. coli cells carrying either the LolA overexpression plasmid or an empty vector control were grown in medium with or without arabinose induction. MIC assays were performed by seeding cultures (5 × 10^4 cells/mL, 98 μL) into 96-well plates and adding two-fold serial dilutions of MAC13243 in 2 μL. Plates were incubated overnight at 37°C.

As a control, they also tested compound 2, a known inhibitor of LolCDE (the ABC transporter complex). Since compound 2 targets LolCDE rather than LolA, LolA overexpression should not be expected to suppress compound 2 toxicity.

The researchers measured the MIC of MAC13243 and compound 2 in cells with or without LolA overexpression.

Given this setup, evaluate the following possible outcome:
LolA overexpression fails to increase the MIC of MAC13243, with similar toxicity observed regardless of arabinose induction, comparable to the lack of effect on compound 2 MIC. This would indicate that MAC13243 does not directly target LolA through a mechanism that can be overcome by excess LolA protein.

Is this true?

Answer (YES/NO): NO